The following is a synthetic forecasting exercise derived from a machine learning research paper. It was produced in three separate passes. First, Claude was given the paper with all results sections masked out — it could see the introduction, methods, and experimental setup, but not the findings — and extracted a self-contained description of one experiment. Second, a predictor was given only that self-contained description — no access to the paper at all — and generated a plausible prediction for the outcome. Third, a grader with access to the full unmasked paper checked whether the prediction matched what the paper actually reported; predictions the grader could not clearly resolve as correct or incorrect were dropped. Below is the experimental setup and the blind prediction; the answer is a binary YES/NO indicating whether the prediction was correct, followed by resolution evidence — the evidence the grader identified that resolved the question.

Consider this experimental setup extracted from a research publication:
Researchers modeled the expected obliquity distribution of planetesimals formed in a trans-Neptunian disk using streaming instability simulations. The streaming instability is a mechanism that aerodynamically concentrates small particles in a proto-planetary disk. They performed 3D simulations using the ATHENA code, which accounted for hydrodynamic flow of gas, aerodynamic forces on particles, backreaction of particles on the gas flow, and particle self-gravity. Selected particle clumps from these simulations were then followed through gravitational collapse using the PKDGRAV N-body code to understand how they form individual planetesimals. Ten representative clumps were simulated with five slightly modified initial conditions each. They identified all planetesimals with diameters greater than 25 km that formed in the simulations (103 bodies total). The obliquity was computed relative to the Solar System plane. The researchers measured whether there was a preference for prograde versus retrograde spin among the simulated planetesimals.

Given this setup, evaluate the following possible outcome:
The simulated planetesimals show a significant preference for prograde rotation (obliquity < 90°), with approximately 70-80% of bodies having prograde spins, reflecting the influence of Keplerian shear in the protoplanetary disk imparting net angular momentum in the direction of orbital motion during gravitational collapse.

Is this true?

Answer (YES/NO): YES